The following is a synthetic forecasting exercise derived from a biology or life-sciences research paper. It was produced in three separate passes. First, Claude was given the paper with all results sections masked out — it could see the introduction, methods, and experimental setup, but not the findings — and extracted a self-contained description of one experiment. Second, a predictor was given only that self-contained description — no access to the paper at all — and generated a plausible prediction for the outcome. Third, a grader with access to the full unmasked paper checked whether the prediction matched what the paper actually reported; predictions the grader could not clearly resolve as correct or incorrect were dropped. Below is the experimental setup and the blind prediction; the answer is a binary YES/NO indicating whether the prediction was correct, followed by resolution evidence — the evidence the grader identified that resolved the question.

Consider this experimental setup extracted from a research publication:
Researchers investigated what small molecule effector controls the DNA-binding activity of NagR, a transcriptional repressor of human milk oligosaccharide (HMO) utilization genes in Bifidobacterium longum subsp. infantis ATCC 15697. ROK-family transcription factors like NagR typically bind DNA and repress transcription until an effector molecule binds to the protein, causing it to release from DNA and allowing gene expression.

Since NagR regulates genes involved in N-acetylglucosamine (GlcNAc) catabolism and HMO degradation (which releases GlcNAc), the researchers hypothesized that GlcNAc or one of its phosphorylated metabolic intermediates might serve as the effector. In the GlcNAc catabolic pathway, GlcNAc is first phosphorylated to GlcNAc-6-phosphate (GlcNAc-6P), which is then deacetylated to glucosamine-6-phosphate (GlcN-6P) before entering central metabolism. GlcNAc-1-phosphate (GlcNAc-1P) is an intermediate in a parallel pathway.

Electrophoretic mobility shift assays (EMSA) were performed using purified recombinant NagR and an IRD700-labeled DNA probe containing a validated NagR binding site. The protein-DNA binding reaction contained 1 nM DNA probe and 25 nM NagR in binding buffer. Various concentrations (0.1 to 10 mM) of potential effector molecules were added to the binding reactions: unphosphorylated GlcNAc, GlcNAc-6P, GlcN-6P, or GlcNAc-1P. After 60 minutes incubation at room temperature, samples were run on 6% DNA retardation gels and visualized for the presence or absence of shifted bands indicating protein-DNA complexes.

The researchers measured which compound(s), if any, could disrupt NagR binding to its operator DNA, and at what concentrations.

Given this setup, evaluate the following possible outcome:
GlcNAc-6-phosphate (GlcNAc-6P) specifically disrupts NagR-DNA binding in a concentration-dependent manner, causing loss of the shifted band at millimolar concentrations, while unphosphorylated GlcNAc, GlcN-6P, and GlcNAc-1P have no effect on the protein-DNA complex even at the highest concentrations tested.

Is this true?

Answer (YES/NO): NO